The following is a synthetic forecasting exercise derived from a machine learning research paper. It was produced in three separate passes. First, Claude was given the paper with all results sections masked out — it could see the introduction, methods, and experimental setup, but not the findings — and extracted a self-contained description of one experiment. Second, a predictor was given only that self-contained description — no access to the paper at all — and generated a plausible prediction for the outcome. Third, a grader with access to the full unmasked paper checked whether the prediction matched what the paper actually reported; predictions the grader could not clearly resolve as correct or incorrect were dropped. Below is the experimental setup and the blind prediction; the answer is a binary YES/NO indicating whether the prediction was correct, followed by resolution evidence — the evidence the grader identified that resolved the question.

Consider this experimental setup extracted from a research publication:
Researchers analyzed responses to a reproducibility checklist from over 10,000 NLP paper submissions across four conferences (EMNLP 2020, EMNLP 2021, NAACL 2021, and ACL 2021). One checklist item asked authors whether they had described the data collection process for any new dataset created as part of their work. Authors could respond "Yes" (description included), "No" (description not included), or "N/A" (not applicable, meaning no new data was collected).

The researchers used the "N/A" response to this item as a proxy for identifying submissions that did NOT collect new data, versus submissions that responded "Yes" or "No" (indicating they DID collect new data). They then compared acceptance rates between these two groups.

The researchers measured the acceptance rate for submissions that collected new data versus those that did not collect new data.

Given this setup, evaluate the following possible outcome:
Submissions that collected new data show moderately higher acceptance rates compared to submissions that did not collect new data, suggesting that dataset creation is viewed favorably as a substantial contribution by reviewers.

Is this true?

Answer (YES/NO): NO